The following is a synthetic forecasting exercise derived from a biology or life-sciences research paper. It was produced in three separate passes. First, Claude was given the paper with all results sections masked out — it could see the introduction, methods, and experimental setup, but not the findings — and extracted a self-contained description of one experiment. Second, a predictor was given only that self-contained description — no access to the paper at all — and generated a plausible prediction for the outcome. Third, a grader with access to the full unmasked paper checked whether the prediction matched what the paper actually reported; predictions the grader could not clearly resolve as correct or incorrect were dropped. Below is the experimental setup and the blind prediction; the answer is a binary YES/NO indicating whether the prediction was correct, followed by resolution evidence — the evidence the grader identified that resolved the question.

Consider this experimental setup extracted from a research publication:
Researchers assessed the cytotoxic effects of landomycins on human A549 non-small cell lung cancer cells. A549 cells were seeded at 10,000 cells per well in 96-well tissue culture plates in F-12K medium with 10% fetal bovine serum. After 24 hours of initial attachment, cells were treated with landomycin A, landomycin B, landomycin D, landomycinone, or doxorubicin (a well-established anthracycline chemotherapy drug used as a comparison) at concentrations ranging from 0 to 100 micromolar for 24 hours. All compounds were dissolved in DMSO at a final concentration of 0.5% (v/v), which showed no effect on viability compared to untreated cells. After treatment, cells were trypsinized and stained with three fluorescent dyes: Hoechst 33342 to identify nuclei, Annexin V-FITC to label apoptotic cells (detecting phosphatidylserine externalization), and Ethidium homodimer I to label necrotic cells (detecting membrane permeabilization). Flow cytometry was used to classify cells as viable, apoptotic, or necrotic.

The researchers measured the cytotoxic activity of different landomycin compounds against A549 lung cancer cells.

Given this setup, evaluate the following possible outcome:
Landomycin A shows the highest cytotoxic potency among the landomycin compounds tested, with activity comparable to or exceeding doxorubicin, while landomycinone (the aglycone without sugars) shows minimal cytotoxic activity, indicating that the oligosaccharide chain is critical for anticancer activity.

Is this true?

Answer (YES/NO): NO